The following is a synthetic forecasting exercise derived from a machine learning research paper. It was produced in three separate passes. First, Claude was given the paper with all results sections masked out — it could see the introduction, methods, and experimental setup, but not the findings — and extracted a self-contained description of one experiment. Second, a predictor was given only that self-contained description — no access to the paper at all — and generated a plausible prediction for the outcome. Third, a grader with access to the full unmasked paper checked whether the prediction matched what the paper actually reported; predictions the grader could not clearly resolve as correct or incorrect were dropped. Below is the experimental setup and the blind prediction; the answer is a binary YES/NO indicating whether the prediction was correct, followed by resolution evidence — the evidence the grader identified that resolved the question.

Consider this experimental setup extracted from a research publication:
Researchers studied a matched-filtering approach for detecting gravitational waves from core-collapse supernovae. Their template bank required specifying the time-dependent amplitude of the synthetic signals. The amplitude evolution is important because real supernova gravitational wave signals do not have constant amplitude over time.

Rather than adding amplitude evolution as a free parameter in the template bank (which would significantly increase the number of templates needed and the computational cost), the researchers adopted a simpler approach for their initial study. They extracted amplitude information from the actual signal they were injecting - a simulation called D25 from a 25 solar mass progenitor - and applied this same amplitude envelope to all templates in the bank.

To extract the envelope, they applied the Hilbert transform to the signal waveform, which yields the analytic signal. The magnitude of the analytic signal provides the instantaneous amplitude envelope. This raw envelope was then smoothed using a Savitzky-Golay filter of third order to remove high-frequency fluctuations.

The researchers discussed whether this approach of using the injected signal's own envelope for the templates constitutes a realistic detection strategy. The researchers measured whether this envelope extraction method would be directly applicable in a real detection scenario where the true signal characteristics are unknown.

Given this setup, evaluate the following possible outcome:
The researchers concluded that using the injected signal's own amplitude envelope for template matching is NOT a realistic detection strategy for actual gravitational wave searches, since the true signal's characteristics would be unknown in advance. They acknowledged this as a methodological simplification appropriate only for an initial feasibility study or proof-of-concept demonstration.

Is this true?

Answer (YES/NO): NO